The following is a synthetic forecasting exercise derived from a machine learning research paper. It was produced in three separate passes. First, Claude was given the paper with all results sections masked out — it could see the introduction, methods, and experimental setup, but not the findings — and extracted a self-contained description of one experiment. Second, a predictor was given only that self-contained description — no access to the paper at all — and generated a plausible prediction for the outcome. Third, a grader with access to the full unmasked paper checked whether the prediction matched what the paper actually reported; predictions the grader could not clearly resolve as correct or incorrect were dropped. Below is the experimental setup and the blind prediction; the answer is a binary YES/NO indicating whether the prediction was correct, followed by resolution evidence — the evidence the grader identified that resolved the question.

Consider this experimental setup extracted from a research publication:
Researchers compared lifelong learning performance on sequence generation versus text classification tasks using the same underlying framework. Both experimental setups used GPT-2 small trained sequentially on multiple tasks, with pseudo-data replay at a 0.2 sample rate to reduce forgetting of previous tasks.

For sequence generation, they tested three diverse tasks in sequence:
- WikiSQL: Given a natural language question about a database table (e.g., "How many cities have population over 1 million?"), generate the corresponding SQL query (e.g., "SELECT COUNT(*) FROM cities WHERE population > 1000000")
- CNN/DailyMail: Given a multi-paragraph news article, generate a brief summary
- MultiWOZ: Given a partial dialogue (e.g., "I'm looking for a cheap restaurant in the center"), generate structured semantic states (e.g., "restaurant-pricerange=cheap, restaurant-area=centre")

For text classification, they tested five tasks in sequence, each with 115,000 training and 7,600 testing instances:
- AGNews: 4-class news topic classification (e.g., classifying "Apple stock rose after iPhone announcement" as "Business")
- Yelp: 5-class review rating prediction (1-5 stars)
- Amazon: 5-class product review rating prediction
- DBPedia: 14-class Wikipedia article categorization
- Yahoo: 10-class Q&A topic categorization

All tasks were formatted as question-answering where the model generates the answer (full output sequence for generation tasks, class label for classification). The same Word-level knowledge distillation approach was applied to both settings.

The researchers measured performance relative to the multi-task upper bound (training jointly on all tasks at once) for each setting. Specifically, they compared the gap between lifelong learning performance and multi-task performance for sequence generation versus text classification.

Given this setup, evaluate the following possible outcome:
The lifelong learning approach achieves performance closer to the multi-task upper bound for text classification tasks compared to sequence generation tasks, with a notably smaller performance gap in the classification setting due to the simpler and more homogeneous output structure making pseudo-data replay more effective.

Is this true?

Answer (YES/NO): YES